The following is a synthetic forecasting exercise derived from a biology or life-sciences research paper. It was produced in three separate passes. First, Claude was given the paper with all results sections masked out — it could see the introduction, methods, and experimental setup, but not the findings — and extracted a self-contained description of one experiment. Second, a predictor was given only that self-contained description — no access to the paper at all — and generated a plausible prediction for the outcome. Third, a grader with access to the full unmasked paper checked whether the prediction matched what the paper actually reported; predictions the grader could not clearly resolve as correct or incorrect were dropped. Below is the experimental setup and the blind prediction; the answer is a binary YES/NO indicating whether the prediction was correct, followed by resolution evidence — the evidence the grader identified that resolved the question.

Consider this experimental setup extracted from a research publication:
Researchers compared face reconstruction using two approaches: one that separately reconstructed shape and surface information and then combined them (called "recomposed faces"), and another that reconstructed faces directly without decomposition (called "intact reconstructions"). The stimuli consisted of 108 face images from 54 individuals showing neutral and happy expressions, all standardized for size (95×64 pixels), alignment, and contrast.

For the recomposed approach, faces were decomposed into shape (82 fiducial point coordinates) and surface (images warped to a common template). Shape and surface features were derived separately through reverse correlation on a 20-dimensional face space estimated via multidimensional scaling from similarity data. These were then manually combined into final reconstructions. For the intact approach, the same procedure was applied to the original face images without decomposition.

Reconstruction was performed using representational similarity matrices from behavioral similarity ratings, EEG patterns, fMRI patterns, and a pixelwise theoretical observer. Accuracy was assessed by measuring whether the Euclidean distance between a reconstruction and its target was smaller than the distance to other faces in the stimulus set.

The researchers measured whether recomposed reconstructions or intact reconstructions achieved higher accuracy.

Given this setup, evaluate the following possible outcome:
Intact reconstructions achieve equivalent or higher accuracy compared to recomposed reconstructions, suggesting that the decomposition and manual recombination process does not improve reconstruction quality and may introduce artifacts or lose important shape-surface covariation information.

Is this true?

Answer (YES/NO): NO